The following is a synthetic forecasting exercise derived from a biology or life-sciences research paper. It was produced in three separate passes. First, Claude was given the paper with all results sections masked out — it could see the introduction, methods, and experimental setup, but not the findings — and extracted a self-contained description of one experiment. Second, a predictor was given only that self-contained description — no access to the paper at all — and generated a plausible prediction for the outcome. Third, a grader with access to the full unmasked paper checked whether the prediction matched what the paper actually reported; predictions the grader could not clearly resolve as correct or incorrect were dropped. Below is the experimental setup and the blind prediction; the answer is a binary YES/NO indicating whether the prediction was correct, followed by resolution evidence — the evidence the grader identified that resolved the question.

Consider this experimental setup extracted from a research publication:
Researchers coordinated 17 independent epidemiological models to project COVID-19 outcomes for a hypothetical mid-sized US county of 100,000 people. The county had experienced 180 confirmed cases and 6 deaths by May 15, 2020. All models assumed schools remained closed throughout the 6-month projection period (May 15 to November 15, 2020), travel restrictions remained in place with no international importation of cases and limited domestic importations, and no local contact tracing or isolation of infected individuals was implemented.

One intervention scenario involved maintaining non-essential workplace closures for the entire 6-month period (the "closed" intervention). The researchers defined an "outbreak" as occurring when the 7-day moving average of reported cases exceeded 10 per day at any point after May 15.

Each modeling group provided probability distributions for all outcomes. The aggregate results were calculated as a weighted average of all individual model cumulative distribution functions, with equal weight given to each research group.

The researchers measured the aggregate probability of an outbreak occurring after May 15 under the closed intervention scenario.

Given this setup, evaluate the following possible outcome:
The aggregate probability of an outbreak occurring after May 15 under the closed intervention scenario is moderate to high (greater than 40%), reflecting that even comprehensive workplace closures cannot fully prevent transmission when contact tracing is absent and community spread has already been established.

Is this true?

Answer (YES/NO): YES